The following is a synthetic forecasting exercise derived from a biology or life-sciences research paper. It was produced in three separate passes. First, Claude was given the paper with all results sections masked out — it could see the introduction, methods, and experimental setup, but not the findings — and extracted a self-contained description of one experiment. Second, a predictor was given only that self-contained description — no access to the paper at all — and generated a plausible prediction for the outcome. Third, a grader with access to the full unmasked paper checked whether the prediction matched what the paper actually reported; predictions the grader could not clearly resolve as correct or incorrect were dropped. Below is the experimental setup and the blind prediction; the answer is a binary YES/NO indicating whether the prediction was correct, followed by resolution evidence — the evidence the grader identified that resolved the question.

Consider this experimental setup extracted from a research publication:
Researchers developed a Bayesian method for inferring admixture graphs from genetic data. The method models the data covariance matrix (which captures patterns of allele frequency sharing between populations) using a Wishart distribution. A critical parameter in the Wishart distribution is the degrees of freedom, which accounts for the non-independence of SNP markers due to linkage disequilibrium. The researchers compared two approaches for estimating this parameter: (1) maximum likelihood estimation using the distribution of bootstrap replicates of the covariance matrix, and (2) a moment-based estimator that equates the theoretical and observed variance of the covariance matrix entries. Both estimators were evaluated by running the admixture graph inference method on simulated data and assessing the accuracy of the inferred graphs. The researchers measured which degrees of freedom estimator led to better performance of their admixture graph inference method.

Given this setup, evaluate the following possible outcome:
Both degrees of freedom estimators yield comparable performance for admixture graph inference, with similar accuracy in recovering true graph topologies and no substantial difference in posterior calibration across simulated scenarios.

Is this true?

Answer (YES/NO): NO